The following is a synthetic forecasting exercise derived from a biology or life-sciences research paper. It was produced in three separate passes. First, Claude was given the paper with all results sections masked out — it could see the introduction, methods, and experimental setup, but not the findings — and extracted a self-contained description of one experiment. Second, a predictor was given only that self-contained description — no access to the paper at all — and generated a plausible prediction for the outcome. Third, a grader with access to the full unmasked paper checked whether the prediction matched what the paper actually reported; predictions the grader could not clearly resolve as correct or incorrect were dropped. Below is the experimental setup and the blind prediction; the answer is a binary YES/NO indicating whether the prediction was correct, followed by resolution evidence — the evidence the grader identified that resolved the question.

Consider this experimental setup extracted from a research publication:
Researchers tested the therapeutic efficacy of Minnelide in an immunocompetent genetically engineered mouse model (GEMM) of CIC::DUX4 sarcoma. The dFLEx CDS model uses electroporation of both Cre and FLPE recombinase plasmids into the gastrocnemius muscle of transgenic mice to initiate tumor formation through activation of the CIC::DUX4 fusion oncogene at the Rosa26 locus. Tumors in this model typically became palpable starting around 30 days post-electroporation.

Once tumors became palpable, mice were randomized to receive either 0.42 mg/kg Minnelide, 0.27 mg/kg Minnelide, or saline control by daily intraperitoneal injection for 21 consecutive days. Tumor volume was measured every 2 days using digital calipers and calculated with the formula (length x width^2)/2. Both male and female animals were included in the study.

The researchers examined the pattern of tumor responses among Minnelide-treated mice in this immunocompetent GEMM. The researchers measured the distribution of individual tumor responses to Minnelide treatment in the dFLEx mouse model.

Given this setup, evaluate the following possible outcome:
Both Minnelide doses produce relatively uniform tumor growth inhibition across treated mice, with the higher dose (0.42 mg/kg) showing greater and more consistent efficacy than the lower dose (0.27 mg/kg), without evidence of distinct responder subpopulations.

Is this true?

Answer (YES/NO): NO